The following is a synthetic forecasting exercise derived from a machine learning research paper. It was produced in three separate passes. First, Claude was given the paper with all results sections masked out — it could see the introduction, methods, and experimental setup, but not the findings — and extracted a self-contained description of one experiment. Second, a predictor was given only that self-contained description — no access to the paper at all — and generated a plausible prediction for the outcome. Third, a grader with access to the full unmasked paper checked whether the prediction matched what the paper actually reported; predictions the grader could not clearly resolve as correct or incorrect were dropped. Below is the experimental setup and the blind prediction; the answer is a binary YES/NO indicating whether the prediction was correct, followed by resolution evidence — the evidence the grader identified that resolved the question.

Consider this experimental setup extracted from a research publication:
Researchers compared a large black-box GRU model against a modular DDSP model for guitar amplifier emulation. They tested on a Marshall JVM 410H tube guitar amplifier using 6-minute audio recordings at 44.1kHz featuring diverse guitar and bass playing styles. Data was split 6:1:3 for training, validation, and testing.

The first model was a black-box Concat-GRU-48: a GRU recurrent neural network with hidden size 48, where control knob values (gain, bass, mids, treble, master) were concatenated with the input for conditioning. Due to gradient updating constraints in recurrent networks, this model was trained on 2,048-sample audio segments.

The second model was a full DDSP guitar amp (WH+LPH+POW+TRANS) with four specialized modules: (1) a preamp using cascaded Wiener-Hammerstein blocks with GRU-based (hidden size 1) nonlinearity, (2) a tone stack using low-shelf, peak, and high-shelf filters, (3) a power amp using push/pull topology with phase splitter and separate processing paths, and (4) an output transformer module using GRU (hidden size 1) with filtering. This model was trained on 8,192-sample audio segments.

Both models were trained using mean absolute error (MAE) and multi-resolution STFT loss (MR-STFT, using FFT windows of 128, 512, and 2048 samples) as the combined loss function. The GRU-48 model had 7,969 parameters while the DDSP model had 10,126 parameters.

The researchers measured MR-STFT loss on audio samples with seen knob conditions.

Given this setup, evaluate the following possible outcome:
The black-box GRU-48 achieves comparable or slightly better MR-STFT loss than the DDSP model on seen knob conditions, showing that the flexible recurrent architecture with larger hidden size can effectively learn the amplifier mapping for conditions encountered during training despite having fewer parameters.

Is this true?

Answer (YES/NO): NO